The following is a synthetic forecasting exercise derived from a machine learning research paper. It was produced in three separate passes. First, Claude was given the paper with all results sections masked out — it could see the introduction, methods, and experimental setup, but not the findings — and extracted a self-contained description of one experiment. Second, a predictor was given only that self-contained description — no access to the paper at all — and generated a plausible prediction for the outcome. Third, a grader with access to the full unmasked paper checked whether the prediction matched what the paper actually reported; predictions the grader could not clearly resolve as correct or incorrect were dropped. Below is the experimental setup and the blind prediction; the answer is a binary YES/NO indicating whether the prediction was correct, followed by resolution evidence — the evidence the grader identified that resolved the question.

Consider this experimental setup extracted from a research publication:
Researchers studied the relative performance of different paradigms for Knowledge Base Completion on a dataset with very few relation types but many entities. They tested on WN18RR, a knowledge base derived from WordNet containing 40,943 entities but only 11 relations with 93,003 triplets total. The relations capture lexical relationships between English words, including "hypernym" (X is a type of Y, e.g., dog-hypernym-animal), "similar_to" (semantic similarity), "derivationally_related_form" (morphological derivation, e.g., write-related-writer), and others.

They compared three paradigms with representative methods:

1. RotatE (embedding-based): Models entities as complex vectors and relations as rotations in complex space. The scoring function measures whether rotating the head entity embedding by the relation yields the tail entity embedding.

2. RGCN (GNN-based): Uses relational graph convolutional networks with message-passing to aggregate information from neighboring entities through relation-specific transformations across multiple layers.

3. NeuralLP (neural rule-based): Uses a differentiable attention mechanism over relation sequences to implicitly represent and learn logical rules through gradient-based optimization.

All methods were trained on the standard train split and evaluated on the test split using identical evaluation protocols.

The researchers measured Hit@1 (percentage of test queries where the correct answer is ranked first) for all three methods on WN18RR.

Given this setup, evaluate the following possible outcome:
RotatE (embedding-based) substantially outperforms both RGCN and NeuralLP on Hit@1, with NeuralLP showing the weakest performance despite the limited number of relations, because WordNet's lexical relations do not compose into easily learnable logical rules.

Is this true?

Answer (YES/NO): NO